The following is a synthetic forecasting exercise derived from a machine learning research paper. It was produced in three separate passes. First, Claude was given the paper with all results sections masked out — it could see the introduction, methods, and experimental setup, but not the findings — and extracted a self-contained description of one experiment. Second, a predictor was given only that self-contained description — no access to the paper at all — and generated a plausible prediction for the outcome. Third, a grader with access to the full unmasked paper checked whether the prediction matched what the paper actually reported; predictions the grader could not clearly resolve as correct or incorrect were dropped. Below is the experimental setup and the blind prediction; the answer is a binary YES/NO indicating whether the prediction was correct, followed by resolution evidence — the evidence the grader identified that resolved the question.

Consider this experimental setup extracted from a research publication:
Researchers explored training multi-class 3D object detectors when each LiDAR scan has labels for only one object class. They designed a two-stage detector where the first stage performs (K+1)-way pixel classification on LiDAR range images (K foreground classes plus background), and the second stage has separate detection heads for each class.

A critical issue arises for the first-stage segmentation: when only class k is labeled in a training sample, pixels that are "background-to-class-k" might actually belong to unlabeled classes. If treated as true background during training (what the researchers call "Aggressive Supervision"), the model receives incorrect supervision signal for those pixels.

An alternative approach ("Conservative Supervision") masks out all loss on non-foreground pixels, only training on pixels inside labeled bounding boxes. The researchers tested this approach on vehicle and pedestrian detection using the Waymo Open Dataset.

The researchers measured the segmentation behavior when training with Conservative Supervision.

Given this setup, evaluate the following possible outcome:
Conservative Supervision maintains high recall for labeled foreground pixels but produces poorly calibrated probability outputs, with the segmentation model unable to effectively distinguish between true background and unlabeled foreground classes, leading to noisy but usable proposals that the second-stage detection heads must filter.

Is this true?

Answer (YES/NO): NO